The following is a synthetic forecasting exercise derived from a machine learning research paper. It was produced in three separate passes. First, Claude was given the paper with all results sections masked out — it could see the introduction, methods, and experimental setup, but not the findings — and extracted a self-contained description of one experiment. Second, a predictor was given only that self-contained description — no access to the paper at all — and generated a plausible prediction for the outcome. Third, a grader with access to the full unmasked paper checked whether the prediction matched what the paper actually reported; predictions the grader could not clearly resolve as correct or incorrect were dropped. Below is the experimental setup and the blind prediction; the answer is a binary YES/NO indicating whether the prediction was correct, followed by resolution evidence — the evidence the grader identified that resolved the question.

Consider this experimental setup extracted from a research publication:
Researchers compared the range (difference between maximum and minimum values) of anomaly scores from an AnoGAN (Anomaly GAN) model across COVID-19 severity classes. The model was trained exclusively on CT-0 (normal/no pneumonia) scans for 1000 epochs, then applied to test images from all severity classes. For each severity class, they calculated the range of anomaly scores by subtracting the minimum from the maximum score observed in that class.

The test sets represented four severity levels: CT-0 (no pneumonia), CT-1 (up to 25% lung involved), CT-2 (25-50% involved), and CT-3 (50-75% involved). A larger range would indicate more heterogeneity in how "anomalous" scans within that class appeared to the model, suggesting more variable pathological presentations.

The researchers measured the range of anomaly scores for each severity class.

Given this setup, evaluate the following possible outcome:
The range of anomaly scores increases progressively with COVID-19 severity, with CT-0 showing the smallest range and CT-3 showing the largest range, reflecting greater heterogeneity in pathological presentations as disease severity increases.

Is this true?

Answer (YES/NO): NO